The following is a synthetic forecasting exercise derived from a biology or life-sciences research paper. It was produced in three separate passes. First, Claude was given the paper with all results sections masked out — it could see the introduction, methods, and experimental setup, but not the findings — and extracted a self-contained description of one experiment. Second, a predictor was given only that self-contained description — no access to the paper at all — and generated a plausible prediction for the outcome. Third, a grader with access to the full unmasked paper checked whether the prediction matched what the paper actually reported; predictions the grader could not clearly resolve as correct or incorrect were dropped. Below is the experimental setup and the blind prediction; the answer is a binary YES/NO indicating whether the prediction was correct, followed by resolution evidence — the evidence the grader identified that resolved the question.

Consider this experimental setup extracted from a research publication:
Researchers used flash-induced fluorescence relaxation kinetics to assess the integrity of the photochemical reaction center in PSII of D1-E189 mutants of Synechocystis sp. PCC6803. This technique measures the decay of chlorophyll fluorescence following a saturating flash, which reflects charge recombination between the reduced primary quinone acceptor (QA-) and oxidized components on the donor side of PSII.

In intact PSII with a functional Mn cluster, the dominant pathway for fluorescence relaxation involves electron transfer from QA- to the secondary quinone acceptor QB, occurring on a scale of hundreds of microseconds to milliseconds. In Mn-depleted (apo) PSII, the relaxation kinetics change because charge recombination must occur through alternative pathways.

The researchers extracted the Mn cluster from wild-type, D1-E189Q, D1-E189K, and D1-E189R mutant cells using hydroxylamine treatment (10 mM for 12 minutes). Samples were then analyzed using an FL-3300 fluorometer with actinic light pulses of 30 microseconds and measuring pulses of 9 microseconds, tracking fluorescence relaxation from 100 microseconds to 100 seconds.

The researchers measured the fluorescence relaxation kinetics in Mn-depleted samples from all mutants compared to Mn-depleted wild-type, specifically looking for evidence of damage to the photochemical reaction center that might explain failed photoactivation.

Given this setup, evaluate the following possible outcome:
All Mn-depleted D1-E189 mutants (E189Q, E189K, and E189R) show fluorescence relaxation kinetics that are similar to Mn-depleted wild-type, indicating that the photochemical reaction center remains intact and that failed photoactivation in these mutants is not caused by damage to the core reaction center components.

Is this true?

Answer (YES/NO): YES